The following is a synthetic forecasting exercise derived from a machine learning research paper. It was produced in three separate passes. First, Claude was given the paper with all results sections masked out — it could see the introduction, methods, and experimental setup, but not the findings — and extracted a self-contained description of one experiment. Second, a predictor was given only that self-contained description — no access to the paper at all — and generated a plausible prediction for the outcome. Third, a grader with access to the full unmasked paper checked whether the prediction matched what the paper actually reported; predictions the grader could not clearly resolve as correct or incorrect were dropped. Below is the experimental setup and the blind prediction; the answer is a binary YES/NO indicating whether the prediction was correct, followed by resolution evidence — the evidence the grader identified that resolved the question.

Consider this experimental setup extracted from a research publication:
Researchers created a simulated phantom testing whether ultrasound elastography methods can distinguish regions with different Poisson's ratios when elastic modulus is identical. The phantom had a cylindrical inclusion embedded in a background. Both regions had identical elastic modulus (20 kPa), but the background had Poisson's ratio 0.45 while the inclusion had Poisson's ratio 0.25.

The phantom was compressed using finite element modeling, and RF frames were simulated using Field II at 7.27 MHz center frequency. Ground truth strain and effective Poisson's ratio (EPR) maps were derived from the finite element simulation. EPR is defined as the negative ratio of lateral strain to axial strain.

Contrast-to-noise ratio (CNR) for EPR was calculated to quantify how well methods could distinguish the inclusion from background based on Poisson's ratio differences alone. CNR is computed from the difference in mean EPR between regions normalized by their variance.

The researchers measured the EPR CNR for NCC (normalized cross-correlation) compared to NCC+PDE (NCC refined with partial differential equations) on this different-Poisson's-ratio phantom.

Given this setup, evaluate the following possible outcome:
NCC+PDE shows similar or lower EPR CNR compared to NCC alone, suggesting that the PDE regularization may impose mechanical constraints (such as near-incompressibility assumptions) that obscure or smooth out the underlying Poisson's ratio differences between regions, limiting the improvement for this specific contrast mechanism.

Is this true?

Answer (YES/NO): NO